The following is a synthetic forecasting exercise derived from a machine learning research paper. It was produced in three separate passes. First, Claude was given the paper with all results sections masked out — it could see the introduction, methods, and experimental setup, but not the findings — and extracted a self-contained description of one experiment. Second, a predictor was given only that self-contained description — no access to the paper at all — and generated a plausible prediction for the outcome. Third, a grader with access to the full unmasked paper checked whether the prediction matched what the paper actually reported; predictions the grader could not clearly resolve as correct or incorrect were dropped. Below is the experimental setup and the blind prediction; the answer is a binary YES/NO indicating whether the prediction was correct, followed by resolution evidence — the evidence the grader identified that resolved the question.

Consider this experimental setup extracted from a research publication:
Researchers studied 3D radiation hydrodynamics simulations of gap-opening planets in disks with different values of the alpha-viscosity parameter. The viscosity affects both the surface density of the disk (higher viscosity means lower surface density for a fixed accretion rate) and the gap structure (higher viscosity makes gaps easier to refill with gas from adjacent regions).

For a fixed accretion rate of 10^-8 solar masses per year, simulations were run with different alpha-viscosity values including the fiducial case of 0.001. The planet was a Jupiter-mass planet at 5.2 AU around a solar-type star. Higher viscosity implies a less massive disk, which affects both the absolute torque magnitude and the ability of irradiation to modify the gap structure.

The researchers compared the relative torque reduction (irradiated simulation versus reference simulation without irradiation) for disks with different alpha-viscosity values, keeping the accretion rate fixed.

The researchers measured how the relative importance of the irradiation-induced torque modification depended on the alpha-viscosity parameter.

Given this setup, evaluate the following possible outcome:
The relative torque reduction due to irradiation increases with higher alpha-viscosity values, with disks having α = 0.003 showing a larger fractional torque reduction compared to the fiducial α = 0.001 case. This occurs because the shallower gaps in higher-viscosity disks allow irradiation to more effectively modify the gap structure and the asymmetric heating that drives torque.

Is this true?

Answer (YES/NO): YES